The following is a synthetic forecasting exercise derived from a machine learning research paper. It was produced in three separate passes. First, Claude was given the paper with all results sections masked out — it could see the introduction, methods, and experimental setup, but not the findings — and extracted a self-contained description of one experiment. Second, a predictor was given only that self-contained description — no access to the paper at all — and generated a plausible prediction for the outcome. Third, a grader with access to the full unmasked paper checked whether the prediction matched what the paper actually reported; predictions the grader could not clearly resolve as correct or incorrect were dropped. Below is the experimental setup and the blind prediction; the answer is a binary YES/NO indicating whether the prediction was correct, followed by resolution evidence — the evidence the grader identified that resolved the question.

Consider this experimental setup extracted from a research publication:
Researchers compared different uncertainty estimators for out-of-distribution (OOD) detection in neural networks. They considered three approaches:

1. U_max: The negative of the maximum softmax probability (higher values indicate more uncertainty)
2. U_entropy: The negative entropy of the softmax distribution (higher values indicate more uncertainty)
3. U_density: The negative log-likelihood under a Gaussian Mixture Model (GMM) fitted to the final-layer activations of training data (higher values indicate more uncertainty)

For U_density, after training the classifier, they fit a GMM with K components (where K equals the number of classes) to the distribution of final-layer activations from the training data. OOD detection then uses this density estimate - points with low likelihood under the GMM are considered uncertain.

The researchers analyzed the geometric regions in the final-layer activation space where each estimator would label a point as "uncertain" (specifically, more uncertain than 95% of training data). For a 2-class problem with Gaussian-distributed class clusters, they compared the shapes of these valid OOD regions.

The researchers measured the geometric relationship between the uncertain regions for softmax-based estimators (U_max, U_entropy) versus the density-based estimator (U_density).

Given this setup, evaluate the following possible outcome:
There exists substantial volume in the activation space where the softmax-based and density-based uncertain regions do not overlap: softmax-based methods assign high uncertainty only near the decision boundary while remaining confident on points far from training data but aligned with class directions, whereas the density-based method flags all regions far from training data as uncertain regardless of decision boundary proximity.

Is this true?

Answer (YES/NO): YES